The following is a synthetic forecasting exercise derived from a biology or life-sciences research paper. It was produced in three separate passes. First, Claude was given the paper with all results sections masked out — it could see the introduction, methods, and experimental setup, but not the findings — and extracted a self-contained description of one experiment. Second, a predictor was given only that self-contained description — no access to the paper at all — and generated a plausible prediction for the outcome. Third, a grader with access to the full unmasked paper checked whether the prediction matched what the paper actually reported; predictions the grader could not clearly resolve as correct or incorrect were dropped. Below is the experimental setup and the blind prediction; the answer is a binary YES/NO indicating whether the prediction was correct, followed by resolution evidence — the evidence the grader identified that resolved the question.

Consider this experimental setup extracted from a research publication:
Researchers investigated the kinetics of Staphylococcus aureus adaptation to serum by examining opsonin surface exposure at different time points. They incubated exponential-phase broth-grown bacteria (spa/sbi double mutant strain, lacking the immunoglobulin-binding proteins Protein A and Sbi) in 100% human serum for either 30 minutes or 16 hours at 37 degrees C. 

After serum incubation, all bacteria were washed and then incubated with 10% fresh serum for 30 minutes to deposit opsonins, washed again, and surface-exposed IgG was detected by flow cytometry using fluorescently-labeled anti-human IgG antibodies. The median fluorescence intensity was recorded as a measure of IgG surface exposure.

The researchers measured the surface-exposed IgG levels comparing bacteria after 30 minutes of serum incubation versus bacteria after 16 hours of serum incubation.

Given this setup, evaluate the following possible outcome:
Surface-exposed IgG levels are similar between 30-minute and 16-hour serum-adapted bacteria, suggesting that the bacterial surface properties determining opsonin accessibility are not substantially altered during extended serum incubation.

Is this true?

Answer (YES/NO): NO